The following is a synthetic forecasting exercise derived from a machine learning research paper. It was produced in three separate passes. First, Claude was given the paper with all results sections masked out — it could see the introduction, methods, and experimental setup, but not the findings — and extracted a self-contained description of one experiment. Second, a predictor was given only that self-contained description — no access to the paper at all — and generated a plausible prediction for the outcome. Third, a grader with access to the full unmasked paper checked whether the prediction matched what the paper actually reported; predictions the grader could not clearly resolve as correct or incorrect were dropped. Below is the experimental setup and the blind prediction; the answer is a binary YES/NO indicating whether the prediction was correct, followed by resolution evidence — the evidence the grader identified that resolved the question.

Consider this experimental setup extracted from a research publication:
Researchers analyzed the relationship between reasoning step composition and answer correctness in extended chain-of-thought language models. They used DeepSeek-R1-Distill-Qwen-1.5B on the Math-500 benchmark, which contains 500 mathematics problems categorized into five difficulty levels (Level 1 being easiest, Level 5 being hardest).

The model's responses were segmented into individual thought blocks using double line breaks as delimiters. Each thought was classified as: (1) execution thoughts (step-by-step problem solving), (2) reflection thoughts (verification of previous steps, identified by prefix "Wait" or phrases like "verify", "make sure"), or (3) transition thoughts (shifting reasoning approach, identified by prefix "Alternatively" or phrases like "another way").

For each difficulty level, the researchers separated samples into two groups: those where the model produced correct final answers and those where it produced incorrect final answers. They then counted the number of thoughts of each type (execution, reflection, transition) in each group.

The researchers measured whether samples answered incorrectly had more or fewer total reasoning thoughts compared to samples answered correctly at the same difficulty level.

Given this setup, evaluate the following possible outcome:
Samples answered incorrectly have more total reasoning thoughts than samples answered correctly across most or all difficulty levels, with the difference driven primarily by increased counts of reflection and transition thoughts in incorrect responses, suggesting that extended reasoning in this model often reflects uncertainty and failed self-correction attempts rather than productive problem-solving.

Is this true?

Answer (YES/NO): YES